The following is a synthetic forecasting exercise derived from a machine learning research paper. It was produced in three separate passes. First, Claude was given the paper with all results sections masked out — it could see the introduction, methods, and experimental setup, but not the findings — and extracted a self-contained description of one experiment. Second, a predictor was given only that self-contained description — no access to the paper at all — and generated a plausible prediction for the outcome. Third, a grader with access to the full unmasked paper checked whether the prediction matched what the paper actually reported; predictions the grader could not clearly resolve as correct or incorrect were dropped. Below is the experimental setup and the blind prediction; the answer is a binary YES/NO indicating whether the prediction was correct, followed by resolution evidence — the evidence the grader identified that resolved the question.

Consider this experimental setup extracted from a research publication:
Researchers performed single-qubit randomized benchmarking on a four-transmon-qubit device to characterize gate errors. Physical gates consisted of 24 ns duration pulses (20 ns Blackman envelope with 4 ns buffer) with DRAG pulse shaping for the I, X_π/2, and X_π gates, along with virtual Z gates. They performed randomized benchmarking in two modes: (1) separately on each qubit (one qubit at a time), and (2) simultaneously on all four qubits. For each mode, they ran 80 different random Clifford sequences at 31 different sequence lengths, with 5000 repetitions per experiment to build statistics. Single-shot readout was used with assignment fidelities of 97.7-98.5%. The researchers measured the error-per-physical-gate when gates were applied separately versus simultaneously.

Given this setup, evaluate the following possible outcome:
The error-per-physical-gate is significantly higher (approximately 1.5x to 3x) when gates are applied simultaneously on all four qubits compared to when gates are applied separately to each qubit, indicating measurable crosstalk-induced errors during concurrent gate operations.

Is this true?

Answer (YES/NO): NO